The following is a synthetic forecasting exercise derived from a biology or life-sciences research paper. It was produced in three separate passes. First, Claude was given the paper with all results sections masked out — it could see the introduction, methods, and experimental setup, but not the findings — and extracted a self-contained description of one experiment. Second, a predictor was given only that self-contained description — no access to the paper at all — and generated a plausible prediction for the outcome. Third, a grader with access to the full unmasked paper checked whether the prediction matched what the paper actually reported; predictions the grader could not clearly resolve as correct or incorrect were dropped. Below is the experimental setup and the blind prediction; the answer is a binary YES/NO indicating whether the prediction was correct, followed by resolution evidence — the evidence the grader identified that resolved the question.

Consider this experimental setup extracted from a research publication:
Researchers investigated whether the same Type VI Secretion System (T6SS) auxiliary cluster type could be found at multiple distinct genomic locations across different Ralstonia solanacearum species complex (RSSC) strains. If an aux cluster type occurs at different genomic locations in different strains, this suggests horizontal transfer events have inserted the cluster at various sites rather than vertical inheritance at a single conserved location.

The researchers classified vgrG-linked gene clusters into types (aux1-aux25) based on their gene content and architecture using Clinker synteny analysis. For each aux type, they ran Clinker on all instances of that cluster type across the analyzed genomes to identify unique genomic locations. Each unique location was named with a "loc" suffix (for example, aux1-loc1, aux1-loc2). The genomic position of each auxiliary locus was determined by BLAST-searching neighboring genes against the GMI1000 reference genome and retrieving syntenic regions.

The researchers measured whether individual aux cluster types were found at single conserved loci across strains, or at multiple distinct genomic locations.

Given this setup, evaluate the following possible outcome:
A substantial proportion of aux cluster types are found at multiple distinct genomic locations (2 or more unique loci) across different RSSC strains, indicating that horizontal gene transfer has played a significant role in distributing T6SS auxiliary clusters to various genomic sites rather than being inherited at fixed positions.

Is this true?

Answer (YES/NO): YES